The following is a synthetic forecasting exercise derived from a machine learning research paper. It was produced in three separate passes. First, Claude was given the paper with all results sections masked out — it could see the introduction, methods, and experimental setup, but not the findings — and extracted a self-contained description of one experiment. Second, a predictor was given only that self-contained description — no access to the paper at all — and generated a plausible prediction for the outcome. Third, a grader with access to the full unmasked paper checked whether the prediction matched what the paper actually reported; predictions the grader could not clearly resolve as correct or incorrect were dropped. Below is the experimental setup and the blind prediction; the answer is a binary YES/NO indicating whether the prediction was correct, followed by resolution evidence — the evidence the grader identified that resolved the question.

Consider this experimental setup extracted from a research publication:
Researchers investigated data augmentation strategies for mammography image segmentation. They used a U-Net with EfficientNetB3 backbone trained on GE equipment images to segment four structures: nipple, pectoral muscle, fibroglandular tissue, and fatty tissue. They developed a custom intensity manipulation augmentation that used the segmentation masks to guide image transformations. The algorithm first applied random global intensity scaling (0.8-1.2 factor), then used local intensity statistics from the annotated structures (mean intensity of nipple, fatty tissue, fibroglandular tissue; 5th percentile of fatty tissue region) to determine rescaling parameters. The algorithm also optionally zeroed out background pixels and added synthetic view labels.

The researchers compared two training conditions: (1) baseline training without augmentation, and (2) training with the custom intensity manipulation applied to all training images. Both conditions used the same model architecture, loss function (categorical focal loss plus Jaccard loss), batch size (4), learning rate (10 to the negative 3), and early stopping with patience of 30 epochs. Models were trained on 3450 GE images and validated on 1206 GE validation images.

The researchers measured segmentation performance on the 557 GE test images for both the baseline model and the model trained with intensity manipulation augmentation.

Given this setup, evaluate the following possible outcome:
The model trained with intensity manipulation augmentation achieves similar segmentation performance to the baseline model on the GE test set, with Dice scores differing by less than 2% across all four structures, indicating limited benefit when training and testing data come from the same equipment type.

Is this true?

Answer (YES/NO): YES